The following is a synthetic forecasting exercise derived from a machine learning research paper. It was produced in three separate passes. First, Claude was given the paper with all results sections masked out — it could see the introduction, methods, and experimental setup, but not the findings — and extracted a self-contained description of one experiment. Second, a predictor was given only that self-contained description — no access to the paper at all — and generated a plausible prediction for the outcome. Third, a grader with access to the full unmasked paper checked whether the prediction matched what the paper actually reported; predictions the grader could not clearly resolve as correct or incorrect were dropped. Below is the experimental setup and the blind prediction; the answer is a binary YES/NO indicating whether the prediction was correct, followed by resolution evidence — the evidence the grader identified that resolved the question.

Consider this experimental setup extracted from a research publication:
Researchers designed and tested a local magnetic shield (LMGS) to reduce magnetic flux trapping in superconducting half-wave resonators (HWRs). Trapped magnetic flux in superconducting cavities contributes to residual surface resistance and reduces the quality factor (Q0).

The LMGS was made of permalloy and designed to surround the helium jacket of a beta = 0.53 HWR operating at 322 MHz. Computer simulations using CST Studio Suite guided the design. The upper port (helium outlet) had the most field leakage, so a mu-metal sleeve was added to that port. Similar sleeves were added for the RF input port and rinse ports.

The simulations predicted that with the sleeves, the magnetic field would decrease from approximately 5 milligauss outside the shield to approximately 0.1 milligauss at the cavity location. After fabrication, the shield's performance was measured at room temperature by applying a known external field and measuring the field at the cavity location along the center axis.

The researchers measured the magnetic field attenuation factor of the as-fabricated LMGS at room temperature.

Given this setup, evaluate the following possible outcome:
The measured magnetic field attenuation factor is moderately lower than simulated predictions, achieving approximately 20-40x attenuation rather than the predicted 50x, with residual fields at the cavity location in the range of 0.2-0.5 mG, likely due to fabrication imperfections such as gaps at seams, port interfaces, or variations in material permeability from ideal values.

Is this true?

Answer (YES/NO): NO